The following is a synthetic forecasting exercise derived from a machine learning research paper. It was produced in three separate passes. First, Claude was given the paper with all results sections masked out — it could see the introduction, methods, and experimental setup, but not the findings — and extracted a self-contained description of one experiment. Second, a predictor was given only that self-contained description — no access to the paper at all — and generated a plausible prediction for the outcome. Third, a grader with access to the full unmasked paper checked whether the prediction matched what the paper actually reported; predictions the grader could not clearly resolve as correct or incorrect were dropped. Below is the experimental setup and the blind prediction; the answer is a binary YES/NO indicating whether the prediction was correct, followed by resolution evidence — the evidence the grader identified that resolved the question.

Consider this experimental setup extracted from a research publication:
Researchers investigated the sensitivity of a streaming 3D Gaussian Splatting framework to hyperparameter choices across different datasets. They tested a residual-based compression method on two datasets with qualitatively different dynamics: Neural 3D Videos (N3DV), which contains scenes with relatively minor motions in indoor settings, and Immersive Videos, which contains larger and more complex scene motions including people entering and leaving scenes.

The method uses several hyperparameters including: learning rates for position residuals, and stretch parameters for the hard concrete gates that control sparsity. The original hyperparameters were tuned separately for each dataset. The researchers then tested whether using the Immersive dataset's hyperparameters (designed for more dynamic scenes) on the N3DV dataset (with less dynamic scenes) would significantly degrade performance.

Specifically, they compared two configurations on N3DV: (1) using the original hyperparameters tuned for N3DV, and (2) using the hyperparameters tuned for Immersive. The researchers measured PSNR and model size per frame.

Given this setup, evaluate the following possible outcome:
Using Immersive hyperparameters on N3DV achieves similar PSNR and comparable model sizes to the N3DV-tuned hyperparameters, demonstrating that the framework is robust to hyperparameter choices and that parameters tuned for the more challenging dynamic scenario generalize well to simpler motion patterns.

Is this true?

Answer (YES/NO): NO